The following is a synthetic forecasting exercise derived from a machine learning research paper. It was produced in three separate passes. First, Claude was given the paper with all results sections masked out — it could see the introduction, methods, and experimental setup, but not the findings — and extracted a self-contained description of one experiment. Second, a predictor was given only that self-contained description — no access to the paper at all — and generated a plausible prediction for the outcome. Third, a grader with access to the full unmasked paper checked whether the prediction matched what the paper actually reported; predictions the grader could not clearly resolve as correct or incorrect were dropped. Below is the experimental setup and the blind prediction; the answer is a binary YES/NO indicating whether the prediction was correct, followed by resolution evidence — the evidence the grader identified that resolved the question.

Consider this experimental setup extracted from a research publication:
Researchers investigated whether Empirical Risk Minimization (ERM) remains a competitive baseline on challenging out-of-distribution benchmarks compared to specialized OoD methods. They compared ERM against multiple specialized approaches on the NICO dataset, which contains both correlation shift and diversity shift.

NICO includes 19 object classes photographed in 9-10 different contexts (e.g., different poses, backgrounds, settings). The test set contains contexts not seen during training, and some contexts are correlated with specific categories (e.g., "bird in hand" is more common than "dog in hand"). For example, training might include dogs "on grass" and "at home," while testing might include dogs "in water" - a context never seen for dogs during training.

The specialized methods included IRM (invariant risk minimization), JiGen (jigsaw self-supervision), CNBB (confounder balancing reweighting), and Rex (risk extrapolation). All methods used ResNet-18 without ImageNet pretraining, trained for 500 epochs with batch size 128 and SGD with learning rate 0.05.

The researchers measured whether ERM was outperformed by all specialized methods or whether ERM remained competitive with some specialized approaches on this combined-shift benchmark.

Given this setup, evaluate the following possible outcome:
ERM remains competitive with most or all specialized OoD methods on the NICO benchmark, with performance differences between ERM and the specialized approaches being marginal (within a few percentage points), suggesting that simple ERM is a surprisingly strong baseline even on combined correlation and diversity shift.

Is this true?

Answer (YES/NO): NO